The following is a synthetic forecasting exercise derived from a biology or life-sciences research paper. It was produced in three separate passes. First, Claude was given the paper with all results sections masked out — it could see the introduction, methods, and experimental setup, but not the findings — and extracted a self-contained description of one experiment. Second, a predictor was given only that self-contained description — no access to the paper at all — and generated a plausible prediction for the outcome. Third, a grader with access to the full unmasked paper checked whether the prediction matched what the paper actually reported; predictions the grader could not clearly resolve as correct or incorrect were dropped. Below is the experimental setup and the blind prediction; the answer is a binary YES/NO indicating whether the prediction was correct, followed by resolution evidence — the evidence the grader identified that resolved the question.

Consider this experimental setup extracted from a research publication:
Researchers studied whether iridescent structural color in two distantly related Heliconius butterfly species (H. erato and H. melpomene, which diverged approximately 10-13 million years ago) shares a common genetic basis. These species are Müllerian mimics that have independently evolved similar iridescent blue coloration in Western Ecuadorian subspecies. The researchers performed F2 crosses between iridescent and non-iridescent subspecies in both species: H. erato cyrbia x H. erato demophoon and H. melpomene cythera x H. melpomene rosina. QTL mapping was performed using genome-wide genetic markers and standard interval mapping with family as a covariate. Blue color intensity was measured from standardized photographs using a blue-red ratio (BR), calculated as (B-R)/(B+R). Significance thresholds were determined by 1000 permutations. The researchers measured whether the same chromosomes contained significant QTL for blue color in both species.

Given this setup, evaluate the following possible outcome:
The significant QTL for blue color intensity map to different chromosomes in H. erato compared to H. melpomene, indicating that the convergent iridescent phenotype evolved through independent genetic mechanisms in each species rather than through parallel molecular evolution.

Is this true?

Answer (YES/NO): YES